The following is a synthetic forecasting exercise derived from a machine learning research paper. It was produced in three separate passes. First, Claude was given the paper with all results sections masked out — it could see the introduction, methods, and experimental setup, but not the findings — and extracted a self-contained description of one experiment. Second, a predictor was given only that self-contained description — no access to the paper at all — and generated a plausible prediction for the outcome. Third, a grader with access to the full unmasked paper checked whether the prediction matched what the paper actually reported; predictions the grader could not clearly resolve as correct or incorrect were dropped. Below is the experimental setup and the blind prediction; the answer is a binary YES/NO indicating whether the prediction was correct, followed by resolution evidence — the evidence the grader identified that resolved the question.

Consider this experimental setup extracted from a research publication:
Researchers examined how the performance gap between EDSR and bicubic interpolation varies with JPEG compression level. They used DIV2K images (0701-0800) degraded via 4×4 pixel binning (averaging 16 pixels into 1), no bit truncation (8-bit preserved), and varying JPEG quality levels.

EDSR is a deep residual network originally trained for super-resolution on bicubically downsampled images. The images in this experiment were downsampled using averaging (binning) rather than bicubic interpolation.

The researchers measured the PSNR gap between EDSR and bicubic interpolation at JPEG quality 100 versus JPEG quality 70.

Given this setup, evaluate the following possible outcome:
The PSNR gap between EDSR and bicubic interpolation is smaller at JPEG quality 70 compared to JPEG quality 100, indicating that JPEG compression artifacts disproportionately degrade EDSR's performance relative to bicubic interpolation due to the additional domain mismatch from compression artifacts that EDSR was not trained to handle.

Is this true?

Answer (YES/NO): YES